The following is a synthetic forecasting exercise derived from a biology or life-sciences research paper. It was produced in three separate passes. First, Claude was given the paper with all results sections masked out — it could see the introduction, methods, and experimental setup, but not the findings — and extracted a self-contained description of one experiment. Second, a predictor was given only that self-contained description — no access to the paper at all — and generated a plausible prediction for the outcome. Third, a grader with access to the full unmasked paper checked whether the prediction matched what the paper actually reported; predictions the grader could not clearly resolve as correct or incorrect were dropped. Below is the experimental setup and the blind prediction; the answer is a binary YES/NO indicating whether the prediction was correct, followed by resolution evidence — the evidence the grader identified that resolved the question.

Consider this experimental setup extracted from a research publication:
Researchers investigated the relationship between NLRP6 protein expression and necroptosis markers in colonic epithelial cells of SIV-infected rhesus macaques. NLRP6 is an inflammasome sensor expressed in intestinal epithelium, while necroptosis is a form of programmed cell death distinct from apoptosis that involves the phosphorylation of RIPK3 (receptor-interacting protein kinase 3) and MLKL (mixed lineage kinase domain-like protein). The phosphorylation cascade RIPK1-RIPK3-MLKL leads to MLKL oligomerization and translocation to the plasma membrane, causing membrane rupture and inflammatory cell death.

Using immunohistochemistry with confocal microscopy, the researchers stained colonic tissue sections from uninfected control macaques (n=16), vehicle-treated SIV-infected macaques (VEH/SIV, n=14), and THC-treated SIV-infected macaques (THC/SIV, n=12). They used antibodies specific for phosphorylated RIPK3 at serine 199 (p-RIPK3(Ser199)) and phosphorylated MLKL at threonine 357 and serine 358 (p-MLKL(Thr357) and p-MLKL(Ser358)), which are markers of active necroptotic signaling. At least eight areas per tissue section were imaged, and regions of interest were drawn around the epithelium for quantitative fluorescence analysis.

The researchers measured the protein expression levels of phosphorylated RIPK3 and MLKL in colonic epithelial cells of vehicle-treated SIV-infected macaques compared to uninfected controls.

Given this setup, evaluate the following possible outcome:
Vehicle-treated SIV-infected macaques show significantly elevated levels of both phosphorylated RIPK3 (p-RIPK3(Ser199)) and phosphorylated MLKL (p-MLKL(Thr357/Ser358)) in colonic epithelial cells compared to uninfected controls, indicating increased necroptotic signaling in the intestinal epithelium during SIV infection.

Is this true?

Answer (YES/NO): YES